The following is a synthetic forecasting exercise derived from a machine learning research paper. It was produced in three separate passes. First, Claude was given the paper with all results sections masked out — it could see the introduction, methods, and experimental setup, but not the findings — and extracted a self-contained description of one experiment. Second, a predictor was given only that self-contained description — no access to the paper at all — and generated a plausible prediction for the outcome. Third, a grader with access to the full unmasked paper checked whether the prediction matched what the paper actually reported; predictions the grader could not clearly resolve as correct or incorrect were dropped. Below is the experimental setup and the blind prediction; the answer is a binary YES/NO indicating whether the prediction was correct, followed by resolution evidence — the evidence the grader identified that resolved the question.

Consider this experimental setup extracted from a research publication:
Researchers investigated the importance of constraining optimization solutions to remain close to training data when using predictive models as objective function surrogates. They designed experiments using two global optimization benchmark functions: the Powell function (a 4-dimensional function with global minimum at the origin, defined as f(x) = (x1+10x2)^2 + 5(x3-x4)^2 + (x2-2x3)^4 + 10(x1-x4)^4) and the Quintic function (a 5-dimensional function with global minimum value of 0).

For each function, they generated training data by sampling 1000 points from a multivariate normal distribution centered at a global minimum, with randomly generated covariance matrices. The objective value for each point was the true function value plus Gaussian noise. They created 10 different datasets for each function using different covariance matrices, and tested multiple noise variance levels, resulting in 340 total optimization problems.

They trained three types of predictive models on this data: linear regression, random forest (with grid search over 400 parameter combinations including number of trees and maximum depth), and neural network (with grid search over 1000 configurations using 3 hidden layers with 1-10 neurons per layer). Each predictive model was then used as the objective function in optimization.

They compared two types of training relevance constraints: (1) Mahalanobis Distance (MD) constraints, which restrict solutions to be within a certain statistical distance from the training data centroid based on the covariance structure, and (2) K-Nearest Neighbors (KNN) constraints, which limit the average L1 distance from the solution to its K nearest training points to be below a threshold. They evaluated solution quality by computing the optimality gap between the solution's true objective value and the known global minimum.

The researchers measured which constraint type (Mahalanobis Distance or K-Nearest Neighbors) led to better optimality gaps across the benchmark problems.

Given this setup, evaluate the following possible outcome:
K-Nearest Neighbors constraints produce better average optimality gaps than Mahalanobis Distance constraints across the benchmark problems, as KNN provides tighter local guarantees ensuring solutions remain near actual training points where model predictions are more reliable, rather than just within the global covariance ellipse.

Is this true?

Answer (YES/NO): YES